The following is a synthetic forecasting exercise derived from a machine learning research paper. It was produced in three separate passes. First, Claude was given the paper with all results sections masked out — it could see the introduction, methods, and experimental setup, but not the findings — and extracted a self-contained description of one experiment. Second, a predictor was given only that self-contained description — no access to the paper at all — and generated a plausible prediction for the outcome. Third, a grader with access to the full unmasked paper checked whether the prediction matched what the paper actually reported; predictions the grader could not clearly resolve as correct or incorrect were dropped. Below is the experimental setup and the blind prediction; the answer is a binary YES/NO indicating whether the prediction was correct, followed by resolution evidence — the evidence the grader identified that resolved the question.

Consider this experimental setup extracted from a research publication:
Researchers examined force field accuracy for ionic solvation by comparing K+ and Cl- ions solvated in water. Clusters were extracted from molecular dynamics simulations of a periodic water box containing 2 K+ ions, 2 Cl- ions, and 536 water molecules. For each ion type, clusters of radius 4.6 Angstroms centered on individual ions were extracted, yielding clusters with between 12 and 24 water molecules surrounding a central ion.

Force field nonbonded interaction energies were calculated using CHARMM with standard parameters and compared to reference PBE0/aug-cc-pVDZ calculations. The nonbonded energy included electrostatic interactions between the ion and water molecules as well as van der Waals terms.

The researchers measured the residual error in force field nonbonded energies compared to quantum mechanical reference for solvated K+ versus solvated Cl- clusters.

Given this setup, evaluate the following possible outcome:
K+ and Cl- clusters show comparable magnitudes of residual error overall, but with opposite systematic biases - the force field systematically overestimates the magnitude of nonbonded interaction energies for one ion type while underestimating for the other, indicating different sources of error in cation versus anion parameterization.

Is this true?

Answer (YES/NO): NO